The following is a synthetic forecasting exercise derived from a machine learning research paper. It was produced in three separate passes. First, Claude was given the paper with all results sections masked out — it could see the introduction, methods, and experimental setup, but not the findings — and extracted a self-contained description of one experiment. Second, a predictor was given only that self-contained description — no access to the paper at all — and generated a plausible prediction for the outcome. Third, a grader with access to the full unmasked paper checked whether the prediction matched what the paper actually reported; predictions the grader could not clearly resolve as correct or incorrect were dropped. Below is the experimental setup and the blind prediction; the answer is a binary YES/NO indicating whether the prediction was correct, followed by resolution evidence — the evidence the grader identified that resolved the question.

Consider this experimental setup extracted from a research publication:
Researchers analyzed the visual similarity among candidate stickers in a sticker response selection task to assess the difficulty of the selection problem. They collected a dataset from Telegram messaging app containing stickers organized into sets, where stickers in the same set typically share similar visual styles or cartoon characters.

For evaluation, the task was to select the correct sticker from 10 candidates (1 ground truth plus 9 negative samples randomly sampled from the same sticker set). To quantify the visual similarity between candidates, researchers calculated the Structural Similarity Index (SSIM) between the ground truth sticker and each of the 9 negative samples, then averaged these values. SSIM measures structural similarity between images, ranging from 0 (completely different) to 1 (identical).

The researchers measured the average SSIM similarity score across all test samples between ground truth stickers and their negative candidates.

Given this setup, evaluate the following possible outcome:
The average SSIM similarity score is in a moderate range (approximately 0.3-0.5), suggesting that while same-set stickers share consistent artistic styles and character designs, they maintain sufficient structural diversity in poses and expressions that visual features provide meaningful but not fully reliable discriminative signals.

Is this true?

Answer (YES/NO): NO